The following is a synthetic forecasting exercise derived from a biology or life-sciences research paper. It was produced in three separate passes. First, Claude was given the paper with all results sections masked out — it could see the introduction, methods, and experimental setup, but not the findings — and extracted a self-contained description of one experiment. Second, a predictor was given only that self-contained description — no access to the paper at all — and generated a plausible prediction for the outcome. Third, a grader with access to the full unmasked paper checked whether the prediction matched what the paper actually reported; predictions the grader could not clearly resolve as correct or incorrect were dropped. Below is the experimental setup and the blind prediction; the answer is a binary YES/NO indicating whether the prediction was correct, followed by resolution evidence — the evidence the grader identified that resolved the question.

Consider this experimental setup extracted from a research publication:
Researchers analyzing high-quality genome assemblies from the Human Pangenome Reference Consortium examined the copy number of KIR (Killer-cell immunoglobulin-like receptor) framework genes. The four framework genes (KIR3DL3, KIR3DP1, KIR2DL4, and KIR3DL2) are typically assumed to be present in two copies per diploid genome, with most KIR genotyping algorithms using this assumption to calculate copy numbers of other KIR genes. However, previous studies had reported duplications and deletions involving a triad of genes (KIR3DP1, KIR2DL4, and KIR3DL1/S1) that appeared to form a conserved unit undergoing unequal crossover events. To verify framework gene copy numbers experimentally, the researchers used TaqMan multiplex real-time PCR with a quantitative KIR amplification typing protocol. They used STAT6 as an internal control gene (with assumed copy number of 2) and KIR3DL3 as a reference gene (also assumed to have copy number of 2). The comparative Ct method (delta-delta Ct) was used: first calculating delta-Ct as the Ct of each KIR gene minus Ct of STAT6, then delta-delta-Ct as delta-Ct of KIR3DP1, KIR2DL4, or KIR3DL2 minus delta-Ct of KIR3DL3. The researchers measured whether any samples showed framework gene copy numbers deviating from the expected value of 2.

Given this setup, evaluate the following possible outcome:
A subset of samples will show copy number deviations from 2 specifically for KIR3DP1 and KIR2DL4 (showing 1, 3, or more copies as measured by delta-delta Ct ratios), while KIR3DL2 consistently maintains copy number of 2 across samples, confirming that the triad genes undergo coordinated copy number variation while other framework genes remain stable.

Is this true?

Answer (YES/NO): NO